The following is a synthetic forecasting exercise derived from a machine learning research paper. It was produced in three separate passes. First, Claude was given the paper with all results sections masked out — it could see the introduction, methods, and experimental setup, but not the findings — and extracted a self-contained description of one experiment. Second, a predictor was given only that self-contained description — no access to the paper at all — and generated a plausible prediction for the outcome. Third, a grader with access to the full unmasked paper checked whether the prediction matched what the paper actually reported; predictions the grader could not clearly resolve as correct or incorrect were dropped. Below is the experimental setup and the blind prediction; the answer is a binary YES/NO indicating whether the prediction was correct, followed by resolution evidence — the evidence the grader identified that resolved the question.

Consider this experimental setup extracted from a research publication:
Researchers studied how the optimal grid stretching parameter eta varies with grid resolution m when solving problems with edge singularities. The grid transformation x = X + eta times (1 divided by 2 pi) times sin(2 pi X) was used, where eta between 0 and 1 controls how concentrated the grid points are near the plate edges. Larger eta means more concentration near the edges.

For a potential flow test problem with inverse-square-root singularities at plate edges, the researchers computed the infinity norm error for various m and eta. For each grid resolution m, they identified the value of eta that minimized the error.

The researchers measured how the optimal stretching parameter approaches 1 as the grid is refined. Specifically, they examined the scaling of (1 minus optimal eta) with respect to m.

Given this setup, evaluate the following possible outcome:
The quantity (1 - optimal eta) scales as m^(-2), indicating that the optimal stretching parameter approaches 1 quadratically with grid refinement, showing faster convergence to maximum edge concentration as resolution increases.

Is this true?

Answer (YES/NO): YES